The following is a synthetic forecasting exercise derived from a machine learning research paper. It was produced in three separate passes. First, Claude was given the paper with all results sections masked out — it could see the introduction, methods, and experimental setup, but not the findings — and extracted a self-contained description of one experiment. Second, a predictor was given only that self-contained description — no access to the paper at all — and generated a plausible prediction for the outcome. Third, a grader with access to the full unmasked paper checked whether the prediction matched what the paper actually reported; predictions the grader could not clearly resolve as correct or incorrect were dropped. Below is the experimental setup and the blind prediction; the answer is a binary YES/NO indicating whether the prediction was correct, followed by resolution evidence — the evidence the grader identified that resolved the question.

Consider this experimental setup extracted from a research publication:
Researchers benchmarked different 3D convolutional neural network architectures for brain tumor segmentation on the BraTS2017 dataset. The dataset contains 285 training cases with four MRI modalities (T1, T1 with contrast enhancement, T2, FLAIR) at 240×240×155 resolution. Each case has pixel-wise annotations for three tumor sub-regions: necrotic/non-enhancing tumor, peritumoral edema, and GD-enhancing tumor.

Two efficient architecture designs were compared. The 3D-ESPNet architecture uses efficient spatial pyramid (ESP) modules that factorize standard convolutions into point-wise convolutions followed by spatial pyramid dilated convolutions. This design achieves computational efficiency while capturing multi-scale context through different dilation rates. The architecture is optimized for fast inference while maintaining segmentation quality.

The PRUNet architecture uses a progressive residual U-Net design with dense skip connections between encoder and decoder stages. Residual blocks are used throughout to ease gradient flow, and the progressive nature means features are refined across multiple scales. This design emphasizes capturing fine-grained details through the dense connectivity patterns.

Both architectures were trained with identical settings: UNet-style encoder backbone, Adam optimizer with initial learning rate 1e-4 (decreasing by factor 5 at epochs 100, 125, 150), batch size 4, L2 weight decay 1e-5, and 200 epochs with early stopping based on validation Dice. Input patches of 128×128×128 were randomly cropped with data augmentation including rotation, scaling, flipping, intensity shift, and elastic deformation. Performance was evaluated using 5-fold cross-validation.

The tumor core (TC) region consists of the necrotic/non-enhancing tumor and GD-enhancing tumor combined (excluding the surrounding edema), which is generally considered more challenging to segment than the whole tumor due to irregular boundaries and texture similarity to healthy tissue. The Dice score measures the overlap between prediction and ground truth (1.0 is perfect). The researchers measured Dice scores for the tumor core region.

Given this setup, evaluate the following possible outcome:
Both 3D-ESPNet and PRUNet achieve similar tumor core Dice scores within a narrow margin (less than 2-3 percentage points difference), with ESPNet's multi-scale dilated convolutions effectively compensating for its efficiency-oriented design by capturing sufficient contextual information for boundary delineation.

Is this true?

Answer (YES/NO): NO